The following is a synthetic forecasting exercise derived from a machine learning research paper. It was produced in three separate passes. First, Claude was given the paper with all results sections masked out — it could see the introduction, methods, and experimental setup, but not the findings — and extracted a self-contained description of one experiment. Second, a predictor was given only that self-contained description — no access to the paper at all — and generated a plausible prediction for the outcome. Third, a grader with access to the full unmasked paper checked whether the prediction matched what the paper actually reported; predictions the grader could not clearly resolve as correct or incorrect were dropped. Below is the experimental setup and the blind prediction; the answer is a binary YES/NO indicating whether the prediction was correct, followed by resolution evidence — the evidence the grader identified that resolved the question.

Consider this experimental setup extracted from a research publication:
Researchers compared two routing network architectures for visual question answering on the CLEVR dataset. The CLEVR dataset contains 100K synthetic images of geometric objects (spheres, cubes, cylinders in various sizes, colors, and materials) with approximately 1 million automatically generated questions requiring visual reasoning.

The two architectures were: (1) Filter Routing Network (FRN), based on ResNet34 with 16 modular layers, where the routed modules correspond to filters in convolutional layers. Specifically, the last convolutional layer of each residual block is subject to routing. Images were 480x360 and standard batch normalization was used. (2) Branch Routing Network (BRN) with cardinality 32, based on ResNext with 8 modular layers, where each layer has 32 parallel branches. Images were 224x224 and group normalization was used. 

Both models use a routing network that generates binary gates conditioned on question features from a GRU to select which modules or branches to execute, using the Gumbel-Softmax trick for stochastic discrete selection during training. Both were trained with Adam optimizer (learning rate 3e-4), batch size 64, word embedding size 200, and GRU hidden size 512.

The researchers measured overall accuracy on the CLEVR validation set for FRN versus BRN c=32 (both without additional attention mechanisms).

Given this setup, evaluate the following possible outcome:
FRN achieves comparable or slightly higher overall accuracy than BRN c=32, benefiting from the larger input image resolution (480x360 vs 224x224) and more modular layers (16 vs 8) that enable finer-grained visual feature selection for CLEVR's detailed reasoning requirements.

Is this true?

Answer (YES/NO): YES